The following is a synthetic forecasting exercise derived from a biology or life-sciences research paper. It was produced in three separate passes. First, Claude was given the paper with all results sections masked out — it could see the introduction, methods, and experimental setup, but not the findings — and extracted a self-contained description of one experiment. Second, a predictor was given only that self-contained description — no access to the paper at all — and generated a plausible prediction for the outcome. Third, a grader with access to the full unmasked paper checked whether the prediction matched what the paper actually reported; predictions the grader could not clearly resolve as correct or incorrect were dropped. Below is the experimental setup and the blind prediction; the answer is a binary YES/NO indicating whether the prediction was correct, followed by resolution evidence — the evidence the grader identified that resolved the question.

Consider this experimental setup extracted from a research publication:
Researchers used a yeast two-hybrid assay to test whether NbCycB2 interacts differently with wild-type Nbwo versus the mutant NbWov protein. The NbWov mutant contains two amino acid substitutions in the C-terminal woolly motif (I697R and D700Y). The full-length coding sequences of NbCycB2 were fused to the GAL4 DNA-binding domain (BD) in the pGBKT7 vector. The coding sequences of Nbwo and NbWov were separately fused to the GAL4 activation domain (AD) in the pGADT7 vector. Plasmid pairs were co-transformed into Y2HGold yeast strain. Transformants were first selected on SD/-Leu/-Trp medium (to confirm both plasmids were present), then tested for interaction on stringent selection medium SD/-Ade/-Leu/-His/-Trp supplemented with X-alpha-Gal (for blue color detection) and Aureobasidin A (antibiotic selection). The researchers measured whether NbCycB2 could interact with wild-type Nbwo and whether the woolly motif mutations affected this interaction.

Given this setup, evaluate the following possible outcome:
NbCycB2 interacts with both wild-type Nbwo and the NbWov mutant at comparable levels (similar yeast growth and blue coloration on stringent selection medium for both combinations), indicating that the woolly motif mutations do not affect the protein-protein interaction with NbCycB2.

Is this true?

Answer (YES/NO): NO